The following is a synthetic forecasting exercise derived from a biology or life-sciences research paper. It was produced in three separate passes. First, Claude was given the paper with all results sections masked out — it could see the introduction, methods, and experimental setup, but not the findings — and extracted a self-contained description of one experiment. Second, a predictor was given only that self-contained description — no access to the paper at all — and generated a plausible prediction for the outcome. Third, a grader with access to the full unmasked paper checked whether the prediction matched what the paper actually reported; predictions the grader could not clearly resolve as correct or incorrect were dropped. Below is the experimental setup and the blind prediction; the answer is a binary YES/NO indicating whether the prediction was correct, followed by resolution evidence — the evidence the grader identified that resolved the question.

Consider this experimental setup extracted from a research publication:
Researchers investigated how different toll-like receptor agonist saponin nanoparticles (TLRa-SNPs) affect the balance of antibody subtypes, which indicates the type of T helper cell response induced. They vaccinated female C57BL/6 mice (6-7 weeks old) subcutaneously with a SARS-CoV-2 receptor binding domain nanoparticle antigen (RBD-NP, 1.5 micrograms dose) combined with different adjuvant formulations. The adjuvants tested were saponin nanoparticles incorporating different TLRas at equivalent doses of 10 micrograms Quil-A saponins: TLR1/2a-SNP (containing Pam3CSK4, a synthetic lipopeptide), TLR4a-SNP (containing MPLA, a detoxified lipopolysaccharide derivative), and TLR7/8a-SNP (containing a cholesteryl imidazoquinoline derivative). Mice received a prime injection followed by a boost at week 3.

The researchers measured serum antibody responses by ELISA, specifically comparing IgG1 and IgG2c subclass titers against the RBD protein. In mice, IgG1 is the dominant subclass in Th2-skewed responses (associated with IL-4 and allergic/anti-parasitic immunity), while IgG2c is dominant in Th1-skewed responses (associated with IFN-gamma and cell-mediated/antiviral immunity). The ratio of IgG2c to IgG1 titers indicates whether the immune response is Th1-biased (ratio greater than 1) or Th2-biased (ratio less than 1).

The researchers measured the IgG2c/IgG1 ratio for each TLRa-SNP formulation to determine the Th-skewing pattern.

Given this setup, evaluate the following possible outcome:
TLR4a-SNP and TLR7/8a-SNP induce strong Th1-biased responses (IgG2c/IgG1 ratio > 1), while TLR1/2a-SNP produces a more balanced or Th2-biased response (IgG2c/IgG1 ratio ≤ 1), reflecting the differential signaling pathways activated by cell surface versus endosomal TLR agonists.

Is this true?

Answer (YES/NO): YES